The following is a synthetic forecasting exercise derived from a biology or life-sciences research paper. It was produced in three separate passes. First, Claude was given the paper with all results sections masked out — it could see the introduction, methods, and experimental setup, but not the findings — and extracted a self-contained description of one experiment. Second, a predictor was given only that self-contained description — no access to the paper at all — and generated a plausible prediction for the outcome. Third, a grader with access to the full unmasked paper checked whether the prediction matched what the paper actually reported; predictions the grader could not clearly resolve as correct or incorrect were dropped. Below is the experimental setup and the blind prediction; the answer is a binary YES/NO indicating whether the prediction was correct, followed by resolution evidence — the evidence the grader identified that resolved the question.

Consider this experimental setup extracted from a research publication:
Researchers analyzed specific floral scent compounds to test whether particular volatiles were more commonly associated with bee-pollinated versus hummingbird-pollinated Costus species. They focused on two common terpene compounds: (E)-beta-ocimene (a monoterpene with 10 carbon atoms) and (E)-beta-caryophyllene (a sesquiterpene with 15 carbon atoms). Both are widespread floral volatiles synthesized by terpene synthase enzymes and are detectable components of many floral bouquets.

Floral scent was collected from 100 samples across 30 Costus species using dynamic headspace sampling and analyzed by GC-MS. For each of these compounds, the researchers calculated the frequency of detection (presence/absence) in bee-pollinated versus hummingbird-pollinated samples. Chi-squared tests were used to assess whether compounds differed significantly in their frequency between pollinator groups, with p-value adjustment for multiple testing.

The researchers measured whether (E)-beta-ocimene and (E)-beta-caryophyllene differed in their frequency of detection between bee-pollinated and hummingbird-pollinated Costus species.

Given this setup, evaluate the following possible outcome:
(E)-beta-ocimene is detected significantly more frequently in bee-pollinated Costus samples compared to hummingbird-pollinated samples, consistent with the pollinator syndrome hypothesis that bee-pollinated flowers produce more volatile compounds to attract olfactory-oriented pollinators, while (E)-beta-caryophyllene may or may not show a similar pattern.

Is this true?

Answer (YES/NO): YES